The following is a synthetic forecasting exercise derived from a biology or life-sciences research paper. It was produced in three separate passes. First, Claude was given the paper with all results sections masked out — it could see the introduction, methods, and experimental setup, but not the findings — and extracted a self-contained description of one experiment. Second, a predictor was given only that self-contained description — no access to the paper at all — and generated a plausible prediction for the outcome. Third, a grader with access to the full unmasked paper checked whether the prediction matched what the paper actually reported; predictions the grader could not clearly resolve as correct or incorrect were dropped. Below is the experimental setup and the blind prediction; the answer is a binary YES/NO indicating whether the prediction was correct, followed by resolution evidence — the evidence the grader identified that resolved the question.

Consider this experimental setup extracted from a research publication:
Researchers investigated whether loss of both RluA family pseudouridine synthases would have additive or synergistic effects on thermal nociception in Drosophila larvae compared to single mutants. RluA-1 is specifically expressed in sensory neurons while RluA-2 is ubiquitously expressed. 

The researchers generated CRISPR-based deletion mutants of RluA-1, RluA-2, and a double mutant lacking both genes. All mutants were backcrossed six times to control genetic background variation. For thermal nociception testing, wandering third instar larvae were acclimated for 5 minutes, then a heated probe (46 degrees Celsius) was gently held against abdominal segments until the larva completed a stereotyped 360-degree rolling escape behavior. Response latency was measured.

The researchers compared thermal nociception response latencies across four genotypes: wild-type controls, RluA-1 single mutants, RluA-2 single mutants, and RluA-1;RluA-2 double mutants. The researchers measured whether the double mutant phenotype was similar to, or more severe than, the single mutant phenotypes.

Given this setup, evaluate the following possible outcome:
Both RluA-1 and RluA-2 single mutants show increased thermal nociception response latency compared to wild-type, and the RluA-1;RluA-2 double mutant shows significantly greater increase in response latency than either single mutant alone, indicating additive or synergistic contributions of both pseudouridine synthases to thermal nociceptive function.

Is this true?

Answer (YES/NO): NO